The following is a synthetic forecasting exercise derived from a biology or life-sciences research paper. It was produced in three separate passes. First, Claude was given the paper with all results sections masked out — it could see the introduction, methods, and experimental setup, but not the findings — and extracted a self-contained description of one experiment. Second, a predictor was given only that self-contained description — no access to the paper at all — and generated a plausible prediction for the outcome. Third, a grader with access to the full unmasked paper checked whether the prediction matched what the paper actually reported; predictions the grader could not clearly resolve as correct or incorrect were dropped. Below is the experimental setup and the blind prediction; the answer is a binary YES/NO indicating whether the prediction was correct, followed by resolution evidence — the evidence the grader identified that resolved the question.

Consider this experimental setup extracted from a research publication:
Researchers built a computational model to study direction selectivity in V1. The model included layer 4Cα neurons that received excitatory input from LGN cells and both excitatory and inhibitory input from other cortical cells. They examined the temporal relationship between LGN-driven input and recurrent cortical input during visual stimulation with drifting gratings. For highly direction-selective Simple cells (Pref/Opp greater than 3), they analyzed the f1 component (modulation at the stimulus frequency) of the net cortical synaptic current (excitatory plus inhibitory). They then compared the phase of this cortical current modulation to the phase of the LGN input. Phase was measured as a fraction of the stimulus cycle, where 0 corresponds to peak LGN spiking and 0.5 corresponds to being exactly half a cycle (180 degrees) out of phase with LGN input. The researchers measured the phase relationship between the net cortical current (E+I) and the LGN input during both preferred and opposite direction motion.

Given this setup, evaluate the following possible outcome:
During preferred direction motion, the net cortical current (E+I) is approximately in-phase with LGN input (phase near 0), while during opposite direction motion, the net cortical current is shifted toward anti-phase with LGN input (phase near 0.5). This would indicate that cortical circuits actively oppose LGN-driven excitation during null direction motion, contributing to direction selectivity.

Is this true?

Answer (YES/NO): NO